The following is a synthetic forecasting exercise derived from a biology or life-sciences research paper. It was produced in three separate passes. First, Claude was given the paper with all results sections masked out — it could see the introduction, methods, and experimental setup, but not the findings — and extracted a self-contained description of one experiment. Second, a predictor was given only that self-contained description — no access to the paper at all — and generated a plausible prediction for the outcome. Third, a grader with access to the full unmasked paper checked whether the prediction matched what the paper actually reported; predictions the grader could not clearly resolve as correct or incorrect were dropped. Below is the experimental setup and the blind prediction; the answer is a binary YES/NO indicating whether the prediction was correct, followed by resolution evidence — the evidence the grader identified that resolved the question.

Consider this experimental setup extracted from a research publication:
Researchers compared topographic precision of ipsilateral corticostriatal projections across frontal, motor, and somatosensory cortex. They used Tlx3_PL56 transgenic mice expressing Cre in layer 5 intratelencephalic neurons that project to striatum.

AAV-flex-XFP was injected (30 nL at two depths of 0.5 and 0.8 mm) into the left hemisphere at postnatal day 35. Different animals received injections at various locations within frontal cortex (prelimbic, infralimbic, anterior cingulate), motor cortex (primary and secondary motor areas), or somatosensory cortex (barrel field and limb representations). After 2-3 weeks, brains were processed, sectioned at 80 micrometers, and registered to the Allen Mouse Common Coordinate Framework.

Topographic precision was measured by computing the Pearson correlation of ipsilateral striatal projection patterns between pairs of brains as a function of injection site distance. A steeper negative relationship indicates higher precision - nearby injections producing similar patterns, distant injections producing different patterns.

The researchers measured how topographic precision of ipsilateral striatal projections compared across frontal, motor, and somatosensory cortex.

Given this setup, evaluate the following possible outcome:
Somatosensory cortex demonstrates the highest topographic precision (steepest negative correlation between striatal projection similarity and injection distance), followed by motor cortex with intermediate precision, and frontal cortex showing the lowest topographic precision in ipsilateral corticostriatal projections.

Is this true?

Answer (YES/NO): NO